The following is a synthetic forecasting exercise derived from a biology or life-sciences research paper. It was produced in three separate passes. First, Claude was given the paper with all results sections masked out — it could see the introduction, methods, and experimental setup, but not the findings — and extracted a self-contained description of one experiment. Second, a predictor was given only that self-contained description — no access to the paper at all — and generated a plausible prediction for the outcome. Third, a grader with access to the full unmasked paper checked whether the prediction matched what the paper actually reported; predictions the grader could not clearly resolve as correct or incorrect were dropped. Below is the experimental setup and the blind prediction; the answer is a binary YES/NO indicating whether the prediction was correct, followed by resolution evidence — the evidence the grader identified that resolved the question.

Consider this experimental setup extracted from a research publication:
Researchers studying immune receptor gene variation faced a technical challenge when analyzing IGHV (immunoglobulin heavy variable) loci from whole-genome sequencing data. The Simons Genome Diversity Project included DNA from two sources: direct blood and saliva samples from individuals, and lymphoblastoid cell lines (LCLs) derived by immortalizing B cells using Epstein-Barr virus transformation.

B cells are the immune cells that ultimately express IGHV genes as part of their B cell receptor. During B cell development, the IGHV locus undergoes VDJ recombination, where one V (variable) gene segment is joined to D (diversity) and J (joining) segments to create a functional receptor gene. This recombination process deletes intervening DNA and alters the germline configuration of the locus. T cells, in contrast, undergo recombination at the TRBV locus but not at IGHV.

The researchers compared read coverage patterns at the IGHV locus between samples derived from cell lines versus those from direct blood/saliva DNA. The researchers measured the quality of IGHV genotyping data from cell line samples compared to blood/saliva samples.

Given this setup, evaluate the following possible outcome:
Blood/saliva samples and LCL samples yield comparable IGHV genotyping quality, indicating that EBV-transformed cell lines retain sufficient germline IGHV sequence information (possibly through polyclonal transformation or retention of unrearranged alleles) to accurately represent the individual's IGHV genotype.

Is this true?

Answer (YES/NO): NO